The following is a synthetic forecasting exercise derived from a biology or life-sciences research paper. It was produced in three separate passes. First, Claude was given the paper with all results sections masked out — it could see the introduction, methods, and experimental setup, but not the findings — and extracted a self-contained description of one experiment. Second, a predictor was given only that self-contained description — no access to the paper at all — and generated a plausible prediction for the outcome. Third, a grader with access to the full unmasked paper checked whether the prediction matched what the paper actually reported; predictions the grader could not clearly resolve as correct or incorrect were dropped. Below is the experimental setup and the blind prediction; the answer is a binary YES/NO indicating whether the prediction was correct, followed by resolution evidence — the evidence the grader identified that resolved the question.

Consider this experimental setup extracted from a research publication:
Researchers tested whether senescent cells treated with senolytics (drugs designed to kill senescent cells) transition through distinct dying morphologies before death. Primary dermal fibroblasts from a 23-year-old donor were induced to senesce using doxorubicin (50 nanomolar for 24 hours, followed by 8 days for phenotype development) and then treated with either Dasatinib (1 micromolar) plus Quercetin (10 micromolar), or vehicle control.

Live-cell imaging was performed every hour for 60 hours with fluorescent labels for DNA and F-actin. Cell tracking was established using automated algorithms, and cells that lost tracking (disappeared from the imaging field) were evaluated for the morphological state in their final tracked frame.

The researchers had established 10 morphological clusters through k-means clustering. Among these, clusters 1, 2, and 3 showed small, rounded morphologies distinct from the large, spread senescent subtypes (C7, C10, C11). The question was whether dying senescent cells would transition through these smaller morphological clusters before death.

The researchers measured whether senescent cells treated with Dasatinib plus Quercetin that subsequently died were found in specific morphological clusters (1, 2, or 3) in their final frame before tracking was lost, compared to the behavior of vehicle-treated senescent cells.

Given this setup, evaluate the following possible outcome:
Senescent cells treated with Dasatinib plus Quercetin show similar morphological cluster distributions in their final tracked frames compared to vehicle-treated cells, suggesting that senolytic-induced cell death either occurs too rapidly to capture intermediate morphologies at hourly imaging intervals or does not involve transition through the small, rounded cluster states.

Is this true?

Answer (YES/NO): NO